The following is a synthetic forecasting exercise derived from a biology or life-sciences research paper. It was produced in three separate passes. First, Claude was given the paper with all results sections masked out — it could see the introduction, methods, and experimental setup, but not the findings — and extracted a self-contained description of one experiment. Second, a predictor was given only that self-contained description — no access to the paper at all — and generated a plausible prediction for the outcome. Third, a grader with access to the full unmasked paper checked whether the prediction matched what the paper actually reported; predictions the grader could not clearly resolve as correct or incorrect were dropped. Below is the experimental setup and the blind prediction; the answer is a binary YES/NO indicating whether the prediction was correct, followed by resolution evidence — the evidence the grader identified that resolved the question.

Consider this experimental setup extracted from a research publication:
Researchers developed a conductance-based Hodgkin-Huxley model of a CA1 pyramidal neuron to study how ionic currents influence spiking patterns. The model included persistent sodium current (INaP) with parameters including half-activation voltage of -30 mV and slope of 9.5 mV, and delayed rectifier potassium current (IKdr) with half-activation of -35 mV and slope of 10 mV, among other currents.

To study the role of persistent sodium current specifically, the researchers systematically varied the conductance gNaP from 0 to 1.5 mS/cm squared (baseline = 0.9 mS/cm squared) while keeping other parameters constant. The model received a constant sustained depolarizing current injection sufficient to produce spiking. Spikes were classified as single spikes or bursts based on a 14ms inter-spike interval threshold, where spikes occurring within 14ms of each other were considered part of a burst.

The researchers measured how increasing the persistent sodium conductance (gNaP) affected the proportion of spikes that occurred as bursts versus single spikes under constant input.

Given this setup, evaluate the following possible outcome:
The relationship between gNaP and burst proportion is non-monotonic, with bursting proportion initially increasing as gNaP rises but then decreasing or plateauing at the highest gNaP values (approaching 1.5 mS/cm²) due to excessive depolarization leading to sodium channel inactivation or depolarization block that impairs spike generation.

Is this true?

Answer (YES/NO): YES